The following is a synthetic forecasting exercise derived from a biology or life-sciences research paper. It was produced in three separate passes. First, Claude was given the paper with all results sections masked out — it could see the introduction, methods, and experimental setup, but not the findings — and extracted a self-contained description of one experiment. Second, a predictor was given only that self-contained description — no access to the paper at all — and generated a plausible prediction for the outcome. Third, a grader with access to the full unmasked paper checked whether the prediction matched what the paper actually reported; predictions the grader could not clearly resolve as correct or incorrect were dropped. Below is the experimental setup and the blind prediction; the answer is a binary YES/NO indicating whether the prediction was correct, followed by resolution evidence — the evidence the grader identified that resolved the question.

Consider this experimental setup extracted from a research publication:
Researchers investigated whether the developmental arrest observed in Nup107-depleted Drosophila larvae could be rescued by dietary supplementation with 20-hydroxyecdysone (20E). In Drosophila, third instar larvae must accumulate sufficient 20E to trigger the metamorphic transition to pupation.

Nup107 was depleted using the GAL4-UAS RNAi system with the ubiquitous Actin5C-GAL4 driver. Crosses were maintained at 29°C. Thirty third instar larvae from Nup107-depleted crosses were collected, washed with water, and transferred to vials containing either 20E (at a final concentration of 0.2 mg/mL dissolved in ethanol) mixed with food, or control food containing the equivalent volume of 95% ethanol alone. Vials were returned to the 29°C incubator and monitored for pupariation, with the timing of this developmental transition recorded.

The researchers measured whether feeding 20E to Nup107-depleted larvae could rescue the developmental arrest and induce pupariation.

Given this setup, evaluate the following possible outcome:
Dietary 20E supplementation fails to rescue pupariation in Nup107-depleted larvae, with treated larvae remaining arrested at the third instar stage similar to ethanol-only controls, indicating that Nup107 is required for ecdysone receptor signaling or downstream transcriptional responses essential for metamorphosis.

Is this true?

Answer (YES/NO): NO